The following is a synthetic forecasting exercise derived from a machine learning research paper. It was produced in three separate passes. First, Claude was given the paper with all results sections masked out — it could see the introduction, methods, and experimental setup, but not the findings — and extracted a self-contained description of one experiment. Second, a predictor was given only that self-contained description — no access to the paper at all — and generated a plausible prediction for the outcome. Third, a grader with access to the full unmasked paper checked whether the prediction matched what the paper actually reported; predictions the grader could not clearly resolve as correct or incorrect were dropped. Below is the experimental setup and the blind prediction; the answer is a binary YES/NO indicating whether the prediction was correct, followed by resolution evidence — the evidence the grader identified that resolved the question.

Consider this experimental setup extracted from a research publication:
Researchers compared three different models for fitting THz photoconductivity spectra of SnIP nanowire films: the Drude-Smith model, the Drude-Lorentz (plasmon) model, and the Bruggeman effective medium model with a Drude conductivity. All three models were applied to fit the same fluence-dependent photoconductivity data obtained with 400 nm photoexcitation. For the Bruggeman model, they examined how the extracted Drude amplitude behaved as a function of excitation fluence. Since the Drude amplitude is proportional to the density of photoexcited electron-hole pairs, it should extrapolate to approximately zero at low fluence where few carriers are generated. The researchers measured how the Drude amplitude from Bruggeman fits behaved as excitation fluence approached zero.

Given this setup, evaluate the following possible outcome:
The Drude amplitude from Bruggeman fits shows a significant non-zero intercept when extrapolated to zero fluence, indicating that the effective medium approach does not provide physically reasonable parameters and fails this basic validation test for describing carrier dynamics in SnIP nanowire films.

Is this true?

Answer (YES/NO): YES